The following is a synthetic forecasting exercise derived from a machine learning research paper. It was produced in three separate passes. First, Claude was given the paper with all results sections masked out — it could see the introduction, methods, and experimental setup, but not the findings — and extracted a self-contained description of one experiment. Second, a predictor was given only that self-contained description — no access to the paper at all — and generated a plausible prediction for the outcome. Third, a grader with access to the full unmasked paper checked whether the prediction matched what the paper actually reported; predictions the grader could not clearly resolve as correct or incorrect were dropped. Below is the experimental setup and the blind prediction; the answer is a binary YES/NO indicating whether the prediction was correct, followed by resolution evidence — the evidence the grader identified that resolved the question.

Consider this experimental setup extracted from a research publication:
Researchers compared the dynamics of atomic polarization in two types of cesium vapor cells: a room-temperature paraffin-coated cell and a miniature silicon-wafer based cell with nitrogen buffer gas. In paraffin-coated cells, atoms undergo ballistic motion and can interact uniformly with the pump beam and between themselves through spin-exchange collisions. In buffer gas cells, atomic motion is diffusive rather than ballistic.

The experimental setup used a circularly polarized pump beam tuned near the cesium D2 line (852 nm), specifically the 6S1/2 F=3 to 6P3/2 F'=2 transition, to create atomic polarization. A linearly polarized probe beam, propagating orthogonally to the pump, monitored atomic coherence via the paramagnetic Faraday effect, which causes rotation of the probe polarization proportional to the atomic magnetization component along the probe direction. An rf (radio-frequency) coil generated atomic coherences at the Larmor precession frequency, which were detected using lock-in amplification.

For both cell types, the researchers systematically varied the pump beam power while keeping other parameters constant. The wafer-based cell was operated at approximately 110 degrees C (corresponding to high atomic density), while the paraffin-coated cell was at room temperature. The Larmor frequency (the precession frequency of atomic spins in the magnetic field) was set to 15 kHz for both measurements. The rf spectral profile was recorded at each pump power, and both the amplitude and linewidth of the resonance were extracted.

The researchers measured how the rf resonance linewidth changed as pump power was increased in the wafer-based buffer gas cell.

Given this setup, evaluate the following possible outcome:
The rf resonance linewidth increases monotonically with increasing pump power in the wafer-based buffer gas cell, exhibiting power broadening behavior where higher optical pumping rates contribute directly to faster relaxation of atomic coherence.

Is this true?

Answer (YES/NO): NO